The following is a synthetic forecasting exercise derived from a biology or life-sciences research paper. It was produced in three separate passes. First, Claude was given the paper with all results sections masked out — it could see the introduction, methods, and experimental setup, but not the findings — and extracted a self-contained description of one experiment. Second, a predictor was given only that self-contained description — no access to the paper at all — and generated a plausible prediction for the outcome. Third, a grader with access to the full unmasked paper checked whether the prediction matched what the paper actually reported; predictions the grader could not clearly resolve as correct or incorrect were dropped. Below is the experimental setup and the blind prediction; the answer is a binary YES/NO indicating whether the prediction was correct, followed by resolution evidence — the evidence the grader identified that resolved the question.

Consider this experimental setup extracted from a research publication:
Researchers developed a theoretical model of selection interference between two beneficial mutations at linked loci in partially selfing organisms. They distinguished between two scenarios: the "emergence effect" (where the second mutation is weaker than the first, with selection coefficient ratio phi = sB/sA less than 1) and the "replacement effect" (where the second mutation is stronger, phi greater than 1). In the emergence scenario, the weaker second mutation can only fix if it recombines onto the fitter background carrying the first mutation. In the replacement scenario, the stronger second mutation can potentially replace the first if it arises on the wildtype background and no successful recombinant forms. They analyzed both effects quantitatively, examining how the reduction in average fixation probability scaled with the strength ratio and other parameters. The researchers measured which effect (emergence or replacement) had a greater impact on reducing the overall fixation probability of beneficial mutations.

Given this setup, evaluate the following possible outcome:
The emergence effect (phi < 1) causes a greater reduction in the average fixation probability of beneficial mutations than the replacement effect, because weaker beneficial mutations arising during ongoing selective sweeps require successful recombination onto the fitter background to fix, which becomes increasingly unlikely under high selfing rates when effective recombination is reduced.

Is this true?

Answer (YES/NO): YES